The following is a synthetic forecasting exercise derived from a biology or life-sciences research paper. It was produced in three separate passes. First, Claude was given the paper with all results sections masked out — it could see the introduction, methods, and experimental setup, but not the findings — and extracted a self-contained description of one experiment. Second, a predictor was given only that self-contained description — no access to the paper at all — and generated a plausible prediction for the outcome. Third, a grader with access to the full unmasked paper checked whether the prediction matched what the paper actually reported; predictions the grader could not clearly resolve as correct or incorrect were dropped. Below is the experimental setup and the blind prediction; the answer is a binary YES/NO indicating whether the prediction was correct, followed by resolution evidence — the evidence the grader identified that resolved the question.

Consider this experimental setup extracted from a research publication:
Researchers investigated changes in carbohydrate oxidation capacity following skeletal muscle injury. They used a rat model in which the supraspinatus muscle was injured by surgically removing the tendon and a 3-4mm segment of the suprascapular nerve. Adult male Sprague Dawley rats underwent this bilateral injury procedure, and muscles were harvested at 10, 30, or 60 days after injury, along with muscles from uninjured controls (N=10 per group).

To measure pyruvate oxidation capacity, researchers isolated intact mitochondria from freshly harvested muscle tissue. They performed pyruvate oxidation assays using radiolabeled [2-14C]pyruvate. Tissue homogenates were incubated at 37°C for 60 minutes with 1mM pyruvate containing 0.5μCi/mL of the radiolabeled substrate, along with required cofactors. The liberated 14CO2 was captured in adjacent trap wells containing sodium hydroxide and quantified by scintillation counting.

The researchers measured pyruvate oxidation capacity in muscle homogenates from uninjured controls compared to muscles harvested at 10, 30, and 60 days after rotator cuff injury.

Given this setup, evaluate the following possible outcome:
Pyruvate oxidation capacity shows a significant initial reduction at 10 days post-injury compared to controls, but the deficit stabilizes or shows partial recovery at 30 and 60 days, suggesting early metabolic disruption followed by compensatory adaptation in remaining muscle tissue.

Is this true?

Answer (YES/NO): NO